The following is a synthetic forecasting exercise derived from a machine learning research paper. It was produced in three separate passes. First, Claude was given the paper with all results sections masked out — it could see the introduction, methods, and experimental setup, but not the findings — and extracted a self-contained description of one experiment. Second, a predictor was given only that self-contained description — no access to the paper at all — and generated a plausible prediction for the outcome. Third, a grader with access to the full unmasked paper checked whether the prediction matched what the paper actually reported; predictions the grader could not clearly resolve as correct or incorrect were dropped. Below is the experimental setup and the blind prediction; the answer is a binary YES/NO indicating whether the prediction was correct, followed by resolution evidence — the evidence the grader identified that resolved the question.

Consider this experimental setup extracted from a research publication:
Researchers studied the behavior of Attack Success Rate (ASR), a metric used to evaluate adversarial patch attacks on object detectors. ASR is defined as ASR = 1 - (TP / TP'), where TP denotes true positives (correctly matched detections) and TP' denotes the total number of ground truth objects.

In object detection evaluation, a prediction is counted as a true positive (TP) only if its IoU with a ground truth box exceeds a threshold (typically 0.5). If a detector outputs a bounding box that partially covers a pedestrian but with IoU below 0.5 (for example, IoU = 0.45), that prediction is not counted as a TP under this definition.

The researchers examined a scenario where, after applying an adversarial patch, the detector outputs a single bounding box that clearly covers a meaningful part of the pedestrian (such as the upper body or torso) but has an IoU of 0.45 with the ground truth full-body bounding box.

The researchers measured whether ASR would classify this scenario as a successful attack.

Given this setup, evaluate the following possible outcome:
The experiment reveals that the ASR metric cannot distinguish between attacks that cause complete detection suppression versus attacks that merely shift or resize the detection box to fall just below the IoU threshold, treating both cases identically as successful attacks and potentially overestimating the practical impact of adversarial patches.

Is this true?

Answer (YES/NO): YES